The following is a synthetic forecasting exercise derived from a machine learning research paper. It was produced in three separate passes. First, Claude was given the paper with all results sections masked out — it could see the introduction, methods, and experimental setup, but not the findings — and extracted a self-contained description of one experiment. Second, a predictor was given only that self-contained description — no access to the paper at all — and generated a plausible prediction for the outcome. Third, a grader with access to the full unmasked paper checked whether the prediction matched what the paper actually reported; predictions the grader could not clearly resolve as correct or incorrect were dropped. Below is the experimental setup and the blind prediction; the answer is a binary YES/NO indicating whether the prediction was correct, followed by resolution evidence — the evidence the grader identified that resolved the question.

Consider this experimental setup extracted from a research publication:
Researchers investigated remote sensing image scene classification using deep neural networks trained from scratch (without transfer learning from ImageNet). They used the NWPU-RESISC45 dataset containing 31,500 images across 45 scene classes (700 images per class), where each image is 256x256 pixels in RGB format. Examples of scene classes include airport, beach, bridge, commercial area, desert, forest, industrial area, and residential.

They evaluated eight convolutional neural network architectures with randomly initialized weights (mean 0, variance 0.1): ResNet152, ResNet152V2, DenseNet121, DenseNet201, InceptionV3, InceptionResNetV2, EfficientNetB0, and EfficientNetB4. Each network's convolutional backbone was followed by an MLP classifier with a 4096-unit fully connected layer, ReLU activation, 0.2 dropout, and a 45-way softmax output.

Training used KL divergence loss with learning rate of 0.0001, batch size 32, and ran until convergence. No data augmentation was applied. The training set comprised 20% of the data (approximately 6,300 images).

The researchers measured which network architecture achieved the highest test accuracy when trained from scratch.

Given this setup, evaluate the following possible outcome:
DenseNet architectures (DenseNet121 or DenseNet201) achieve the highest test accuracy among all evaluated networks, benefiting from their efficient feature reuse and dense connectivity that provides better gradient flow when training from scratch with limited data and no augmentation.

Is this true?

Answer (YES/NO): NO